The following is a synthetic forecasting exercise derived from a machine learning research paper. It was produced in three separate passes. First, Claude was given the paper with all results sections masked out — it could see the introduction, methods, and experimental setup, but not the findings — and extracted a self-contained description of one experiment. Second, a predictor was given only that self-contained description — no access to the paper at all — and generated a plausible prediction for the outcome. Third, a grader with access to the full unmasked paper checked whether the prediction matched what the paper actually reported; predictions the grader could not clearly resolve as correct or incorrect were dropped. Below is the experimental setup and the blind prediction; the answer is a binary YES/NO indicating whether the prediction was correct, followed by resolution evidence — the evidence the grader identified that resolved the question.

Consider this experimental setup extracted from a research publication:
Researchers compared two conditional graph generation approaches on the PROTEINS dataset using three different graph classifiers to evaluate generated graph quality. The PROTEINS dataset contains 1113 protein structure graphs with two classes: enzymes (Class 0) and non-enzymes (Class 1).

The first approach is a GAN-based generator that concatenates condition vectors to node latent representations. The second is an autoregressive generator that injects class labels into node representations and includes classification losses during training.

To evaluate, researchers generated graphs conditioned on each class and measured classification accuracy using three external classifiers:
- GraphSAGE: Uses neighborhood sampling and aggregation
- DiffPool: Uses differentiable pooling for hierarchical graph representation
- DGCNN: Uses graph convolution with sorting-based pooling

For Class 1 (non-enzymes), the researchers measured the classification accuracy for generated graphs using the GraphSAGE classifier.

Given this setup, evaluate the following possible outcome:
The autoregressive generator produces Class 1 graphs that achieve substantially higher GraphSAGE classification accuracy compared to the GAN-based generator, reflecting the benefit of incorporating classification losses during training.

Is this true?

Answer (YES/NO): NO